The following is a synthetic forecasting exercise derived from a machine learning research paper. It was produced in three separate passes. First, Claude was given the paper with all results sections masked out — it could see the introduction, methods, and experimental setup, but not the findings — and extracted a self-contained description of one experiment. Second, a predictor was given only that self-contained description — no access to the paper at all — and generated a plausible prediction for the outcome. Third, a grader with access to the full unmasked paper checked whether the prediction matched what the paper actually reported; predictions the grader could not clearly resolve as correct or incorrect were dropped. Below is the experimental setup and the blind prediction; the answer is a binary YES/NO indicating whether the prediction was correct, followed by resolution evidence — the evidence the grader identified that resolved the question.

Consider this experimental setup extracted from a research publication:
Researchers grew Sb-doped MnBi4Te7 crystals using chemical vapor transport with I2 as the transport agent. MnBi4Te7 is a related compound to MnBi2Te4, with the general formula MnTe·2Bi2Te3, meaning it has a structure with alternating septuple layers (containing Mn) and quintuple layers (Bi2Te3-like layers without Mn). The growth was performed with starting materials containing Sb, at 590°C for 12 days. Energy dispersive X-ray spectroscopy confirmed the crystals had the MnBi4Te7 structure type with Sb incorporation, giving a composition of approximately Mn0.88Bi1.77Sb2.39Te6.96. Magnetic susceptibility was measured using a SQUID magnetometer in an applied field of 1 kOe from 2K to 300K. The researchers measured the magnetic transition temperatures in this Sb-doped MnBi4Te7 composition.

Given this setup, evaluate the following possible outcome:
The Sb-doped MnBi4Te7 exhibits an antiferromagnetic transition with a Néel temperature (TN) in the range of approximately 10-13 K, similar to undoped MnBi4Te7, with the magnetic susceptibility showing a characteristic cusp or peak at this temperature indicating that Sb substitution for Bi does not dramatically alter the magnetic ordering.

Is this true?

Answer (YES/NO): NO